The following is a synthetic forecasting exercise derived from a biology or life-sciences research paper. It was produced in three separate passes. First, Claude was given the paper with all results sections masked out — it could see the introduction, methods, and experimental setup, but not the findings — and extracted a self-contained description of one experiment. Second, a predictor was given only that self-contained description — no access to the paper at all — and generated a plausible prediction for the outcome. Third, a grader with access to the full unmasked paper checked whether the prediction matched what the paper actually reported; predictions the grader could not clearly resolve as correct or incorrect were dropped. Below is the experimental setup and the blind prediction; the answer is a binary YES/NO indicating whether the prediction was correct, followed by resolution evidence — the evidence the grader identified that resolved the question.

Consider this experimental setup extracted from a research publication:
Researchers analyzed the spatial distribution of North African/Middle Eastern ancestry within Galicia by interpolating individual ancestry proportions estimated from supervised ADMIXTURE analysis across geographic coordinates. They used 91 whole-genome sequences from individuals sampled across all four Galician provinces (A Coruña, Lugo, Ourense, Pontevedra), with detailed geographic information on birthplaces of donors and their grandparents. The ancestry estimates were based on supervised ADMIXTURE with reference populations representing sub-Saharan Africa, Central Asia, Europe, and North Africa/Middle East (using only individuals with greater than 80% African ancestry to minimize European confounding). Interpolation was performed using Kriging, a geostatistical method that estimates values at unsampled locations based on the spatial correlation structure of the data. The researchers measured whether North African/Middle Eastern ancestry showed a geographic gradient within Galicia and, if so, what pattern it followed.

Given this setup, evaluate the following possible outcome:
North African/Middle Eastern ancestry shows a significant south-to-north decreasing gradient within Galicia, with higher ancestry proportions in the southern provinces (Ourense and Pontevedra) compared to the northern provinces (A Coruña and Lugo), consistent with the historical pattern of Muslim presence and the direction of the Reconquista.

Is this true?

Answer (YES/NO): NO